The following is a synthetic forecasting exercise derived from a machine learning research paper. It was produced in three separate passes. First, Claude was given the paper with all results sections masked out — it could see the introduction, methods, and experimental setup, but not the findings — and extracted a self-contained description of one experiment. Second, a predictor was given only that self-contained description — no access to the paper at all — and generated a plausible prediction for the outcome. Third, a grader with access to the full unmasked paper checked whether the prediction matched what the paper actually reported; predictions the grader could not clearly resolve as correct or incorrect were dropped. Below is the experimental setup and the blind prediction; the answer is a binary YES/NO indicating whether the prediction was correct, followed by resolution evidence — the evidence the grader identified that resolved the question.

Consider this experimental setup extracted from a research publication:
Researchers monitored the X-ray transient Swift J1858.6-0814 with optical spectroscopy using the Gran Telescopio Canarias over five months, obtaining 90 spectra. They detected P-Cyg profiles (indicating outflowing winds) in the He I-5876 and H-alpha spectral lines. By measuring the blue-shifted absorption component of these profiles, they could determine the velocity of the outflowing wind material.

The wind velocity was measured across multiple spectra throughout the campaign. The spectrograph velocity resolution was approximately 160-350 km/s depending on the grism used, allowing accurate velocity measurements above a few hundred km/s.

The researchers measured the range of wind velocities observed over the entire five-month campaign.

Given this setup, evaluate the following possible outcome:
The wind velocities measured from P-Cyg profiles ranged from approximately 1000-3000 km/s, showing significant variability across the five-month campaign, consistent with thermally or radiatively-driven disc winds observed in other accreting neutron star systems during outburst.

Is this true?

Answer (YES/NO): NO